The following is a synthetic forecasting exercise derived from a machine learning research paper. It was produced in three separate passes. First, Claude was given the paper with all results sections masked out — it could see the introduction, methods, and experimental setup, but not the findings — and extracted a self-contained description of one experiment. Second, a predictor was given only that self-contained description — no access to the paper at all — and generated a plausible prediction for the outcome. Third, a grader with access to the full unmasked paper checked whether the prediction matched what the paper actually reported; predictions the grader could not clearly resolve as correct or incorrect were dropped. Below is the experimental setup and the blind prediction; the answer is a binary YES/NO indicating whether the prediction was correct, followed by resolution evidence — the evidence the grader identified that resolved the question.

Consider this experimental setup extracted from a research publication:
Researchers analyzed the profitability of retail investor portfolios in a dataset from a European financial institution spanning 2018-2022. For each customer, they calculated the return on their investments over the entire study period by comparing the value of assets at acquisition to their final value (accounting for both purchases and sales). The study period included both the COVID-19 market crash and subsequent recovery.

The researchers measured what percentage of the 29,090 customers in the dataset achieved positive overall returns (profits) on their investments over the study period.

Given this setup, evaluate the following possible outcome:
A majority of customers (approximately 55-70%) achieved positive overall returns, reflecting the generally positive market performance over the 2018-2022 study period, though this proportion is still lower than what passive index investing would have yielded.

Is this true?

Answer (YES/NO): NO